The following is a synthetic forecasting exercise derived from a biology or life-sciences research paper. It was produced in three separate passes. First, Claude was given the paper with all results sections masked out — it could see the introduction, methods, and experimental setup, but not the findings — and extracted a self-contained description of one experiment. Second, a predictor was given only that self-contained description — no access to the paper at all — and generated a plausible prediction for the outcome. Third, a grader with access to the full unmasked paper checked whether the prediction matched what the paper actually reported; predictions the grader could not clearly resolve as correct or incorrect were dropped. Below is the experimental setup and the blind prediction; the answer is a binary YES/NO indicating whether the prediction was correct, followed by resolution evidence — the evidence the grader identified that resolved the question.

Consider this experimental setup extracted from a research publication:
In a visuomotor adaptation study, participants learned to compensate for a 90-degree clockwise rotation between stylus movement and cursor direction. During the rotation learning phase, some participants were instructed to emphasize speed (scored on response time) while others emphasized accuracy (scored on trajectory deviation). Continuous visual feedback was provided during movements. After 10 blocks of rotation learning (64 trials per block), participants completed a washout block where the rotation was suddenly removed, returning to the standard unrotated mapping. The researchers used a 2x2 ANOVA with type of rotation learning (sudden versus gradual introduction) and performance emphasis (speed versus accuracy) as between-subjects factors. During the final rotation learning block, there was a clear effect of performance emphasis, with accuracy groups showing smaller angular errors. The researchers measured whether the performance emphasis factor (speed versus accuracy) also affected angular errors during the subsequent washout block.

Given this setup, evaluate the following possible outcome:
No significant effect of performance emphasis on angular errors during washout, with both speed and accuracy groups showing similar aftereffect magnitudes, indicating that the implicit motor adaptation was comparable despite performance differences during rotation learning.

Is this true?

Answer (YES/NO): YES